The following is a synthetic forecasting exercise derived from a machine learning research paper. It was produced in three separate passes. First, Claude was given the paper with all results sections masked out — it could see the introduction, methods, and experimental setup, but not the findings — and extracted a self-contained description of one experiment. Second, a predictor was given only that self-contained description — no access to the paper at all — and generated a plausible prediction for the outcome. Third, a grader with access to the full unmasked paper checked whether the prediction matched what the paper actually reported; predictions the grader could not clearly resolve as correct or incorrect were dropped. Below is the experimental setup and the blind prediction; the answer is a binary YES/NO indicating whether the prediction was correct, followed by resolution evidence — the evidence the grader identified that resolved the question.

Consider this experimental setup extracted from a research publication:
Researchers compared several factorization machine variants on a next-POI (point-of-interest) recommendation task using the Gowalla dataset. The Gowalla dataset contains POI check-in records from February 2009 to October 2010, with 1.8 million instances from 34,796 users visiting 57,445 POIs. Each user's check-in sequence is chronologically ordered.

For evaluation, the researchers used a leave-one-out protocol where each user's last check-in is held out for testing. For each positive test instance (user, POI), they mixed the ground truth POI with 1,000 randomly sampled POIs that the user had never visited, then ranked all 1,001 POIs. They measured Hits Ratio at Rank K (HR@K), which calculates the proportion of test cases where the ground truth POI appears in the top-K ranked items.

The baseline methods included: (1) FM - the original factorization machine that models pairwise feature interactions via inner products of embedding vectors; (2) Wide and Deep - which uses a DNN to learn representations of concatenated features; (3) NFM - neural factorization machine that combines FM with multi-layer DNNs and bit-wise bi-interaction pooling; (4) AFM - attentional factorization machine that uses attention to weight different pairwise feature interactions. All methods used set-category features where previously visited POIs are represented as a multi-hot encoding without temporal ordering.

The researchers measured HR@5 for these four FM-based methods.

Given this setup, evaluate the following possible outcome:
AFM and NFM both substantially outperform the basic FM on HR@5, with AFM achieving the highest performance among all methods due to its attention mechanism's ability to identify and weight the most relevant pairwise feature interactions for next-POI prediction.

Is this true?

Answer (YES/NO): NO